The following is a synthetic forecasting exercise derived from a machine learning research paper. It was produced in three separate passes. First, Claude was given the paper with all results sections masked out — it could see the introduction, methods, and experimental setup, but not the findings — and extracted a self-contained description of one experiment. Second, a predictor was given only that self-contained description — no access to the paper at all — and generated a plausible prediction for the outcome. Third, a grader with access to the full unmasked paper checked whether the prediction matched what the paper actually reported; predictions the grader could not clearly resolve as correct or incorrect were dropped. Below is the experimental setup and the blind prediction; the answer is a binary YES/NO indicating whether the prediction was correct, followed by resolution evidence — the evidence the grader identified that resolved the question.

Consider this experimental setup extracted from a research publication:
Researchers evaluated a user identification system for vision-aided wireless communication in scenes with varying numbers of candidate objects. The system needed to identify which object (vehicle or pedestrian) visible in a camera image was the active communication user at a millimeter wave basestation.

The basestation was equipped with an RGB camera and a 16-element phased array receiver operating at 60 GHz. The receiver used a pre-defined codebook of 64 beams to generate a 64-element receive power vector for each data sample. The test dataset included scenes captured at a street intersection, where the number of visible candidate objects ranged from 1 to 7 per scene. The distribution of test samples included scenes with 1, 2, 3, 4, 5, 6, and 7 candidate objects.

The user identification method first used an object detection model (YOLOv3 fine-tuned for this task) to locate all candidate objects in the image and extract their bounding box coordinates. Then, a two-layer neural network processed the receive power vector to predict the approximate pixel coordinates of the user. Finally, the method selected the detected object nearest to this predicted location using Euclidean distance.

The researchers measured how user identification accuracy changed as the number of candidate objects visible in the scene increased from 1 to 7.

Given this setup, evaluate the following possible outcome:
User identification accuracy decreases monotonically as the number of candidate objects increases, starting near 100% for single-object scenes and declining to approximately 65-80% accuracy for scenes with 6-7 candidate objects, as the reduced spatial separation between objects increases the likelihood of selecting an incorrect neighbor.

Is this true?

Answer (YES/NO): NO